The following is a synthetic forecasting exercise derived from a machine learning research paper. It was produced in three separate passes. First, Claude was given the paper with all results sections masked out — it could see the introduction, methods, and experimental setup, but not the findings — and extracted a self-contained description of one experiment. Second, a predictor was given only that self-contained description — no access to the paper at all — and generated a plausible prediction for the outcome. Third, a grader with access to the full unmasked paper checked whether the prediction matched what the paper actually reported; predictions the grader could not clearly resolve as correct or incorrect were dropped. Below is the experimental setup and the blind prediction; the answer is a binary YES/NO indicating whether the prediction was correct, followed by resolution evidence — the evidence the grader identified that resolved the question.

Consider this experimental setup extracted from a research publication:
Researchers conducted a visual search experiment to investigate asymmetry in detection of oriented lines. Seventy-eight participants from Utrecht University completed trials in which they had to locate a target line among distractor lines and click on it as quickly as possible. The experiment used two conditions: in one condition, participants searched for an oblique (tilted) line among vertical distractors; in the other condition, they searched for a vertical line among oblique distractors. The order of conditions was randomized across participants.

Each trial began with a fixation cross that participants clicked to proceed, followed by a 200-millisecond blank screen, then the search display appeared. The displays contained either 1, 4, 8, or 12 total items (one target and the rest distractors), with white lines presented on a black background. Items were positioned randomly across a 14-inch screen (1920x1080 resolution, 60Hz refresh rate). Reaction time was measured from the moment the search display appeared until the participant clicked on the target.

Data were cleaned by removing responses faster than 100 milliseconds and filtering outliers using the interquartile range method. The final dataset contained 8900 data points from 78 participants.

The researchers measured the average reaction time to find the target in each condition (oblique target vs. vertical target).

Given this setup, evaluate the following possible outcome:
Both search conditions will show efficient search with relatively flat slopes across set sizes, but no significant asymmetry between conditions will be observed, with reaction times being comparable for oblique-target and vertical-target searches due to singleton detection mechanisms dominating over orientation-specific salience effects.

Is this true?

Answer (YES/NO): NO